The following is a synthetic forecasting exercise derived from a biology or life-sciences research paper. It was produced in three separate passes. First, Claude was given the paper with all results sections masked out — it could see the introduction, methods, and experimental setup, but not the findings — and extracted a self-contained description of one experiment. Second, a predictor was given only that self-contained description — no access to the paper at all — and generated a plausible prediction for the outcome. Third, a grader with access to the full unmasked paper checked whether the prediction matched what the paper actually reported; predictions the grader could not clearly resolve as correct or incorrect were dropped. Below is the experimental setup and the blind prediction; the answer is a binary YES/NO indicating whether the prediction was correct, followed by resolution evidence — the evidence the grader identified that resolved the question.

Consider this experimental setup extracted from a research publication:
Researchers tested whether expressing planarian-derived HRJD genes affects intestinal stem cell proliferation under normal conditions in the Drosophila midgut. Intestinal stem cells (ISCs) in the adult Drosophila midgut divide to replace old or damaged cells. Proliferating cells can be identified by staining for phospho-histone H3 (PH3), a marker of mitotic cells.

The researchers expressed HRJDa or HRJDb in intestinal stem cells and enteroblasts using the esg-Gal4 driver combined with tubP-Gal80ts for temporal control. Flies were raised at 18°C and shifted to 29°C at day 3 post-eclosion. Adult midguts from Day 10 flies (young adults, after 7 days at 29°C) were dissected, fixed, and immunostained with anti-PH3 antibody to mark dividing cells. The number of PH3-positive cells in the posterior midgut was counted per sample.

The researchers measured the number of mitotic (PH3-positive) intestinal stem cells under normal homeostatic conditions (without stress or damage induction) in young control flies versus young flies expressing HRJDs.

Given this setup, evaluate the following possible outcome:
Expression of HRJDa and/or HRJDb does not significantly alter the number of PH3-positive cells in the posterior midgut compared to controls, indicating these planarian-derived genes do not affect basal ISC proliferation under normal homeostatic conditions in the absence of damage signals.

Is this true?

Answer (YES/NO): YES